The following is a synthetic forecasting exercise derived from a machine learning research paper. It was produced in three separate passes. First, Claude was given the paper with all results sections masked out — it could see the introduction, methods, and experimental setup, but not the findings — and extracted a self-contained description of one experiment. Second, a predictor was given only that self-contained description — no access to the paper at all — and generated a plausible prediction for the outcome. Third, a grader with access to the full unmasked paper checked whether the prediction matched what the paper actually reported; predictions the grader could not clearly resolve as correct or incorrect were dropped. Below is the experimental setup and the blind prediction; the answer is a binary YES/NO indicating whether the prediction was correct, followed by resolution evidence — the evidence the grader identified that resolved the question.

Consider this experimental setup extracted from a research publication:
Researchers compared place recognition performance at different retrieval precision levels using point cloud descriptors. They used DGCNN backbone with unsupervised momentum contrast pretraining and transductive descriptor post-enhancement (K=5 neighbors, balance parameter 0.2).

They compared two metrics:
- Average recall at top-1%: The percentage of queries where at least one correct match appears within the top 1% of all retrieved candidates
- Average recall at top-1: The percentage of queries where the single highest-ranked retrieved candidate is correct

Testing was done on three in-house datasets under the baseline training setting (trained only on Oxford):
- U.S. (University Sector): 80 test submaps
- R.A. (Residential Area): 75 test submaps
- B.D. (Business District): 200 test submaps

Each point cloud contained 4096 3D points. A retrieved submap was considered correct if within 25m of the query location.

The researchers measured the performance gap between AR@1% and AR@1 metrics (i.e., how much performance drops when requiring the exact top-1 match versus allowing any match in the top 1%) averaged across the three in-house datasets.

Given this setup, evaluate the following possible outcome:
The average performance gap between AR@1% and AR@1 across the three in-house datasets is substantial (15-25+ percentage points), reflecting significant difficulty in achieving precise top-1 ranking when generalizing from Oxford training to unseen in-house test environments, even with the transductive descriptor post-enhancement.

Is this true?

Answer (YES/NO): NO